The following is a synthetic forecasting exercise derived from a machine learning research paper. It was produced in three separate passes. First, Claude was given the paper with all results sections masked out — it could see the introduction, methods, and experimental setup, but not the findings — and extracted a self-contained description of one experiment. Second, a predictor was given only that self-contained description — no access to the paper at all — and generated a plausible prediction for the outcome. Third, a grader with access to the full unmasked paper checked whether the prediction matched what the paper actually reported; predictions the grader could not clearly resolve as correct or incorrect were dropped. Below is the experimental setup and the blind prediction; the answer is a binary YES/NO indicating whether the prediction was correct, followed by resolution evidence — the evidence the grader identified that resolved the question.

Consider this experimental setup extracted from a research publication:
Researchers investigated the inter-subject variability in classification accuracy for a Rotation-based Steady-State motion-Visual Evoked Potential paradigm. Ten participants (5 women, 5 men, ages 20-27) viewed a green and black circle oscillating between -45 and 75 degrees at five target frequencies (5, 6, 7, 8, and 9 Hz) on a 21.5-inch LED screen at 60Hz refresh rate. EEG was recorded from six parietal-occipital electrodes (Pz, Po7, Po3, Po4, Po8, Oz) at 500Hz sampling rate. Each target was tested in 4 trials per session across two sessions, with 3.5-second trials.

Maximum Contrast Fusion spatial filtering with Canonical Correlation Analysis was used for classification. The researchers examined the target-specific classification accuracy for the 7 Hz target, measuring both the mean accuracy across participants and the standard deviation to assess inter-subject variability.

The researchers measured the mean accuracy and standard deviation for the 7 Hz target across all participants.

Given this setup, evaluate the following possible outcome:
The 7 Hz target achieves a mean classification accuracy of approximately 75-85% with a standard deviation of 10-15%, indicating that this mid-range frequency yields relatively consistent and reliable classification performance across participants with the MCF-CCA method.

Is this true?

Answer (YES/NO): NO